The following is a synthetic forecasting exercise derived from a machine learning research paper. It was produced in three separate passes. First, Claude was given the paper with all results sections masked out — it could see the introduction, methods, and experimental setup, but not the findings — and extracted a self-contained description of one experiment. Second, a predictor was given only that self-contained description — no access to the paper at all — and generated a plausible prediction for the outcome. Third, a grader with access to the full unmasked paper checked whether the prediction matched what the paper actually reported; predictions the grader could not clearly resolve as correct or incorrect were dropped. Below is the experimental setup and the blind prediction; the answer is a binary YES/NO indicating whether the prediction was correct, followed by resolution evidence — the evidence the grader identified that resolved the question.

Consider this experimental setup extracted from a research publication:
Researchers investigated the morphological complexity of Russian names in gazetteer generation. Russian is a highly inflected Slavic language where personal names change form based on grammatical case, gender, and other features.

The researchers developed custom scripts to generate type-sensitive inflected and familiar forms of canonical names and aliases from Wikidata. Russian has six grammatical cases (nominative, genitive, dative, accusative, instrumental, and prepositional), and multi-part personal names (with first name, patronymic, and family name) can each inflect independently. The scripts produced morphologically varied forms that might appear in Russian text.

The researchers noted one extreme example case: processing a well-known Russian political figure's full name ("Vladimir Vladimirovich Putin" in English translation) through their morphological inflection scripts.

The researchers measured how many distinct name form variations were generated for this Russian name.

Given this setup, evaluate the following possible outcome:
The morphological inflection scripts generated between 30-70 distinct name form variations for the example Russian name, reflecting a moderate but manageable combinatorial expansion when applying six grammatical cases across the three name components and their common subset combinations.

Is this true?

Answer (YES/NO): NO